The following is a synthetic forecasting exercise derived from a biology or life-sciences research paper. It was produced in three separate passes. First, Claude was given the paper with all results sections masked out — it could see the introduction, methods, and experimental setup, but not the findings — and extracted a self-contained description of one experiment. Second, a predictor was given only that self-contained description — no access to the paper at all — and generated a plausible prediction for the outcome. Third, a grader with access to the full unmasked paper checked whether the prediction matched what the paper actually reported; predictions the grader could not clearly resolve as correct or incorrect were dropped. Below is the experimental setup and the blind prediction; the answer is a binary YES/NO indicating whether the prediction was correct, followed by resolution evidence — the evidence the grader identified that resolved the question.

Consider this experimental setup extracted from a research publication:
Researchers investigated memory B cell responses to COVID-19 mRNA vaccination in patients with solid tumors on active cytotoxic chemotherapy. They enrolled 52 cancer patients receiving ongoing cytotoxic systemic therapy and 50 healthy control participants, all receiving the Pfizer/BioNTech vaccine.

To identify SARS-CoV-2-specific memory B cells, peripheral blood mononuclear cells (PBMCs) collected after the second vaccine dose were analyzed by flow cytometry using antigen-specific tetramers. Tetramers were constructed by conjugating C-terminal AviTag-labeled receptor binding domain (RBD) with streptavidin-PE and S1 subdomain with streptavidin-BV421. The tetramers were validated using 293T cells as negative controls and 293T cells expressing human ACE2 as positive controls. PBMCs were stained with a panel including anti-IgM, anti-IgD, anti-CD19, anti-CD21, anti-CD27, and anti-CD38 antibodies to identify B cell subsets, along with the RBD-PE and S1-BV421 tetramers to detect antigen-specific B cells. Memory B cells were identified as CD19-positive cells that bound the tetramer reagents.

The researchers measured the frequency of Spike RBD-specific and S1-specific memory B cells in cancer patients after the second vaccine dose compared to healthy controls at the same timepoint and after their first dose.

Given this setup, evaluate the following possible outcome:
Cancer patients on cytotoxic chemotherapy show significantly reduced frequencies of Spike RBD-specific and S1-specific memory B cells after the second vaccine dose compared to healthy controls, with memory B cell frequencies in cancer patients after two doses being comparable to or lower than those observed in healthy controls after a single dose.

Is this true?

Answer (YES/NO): YES